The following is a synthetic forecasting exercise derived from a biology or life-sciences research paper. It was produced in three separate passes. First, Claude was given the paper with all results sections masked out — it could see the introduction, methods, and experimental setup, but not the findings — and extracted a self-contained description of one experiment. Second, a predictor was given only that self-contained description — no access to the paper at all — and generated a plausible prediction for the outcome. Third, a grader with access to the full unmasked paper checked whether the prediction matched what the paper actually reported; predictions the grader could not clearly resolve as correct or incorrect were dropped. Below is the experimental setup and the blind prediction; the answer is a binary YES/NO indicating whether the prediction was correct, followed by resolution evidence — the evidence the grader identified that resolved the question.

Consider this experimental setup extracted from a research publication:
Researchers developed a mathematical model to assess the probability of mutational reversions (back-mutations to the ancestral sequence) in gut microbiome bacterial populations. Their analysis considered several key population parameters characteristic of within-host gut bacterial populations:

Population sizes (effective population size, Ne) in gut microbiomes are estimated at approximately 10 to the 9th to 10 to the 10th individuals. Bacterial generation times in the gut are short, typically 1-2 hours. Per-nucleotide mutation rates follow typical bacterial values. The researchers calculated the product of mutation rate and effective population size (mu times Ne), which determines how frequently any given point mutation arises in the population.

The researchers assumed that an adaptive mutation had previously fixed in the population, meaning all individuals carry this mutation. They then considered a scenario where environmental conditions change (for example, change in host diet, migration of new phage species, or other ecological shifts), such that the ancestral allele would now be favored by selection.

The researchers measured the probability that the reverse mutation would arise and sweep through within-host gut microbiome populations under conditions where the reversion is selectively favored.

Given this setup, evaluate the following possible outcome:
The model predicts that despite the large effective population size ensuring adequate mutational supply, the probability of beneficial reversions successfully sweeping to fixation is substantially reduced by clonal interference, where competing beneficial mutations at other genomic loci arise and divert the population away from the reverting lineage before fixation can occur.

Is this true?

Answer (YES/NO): NO